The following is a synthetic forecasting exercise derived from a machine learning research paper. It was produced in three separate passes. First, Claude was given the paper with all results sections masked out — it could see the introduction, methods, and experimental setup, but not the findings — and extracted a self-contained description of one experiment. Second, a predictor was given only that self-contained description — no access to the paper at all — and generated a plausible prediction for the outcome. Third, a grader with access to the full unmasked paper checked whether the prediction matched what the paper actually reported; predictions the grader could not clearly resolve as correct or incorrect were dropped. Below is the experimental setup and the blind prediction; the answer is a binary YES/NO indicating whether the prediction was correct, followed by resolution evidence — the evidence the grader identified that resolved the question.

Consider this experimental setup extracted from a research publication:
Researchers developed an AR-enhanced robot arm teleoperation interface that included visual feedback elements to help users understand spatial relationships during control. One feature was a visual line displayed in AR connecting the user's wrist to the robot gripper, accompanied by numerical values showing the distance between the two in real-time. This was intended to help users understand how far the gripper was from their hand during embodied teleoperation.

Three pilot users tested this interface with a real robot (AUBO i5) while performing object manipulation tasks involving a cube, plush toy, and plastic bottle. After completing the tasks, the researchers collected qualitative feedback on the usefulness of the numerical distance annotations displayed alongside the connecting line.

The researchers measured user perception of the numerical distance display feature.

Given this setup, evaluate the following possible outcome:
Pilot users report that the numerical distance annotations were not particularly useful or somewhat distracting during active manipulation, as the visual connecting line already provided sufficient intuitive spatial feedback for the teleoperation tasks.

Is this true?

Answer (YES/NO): YES